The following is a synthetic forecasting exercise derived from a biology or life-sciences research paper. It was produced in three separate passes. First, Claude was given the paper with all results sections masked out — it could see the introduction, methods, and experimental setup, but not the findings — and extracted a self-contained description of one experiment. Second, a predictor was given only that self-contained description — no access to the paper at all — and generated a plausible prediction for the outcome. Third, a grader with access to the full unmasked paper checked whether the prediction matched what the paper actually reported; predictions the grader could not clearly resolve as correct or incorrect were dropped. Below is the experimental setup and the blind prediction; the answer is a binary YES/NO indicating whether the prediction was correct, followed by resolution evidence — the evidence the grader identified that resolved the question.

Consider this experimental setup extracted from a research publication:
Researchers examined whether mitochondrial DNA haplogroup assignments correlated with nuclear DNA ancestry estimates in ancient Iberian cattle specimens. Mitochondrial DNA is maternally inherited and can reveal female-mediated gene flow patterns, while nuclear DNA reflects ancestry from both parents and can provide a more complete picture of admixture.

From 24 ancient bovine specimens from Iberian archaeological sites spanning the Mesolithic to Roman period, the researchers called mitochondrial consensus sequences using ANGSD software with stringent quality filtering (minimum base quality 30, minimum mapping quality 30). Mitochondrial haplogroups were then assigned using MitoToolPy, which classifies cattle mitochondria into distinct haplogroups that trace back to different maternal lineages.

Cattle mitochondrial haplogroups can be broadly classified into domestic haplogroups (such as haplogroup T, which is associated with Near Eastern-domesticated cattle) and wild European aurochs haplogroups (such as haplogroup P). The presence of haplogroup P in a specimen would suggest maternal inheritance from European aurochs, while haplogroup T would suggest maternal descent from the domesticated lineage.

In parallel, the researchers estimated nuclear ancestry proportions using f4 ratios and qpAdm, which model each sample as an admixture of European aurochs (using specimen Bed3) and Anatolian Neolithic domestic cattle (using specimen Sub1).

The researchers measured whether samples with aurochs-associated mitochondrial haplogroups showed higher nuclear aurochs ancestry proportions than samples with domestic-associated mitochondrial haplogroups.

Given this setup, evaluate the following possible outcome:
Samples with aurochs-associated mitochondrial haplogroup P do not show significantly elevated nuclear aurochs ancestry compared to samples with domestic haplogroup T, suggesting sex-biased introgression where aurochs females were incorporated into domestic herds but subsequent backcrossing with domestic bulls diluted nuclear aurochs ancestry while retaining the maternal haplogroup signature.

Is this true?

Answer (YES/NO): NO